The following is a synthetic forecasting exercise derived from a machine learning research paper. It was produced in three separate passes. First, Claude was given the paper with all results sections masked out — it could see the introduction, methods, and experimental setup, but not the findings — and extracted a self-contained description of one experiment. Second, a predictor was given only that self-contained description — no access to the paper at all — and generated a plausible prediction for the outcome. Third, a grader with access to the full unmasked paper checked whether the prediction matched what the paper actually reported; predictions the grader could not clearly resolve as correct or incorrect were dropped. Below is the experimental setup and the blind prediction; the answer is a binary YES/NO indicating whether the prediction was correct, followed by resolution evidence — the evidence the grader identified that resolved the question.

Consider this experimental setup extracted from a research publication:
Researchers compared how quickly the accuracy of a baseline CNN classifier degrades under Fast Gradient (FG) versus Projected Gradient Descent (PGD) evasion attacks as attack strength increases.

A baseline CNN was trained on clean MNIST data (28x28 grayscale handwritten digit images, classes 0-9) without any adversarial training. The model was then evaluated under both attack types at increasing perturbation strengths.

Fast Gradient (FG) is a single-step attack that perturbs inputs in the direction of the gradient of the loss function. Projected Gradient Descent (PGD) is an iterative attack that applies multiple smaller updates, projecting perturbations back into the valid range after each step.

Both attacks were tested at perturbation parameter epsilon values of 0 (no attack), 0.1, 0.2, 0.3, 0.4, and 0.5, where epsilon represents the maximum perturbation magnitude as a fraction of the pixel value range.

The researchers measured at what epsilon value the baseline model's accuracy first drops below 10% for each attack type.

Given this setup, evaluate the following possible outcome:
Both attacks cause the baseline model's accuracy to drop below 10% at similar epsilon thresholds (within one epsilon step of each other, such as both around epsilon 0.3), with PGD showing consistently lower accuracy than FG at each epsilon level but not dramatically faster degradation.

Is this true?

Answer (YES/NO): YES